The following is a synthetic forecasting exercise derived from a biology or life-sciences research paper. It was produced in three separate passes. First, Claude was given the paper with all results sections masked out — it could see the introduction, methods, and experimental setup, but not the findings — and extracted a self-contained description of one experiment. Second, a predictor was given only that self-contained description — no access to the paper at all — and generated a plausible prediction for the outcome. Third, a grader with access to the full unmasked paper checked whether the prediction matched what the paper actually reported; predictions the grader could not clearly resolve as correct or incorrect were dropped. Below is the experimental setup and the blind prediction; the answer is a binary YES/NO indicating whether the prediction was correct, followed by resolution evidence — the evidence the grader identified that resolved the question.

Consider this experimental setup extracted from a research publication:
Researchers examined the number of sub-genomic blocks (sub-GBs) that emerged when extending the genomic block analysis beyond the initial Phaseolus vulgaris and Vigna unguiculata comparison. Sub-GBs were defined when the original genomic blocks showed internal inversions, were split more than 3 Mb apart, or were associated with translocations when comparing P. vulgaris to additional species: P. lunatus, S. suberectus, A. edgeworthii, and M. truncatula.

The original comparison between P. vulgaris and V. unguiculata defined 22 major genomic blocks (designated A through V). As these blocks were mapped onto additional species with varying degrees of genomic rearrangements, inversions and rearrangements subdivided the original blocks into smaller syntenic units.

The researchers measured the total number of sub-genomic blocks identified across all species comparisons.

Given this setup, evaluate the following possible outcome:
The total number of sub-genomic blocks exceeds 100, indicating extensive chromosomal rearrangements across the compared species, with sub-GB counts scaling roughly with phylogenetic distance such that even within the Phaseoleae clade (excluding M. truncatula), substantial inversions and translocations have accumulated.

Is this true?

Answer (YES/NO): NO